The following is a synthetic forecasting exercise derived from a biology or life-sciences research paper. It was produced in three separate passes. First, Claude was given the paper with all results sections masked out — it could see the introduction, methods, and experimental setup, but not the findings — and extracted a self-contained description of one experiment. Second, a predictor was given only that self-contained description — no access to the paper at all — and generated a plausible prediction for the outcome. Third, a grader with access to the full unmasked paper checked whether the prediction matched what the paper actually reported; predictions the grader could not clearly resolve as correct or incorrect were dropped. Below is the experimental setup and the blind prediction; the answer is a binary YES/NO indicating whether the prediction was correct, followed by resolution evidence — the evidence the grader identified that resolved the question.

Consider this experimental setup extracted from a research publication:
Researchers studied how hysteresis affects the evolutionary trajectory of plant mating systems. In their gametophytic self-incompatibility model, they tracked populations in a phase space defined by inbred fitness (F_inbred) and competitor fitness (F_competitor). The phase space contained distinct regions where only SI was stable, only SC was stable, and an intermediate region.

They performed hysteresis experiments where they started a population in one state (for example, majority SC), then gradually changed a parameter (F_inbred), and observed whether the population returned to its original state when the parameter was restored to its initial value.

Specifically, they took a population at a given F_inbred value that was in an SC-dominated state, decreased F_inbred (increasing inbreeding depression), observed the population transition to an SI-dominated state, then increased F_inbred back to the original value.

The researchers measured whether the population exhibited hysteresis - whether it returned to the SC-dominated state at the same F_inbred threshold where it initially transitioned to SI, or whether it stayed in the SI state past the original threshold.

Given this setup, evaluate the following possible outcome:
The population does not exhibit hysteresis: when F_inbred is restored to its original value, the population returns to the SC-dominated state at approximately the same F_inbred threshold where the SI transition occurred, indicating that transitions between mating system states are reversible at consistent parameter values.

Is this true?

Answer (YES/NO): NO